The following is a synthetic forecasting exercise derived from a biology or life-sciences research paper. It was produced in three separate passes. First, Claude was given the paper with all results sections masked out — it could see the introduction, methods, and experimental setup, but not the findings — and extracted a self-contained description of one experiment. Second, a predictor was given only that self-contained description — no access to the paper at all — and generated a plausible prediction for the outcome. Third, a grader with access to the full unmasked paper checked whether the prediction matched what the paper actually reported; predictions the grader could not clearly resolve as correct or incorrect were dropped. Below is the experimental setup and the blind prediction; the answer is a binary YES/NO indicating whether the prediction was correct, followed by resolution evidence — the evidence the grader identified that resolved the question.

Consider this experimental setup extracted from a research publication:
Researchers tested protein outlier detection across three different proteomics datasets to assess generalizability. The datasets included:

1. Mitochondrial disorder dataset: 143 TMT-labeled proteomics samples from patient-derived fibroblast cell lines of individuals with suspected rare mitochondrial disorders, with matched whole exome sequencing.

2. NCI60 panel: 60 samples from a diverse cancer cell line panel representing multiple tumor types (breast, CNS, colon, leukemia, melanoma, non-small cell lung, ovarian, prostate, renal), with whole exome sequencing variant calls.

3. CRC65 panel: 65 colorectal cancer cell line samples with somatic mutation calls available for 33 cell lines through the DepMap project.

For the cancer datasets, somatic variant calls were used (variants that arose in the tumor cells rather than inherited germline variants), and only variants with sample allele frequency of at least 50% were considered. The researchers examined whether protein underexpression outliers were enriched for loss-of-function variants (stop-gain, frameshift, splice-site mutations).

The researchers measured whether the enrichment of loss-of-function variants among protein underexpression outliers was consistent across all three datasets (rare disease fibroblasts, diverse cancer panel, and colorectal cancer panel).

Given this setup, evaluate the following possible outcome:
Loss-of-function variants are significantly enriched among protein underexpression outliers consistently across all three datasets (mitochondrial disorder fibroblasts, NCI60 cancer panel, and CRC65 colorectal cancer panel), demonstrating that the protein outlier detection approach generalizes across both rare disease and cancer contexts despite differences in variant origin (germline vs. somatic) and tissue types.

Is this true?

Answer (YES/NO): NO